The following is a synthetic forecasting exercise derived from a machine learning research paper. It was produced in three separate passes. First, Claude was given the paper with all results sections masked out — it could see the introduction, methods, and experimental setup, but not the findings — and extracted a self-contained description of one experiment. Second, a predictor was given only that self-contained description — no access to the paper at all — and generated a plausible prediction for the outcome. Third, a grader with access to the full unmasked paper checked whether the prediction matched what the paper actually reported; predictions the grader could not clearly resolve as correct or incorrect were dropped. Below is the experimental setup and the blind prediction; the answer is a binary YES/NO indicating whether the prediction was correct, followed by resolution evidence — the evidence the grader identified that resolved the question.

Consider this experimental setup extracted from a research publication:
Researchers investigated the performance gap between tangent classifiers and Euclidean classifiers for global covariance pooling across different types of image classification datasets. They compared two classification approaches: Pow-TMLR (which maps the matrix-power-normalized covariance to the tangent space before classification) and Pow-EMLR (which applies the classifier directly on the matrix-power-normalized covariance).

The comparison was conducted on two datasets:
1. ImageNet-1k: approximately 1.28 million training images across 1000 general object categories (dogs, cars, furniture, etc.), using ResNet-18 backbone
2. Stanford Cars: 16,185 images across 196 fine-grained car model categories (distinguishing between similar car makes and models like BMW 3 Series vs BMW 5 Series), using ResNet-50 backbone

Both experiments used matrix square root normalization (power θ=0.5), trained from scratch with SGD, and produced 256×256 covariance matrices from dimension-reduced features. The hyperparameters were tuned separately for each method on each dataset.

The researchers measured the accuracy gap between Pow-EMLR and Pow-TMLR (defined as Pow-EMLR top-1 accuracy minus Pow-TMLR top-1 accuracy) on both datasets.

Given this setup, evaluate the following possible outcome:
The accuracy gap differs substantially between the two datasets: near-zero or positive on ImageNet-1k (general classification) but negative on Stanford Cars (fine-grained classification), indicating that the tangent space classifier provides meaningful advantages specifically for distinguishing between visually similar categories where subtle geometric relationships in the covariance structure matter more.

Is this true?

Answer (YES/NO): NO